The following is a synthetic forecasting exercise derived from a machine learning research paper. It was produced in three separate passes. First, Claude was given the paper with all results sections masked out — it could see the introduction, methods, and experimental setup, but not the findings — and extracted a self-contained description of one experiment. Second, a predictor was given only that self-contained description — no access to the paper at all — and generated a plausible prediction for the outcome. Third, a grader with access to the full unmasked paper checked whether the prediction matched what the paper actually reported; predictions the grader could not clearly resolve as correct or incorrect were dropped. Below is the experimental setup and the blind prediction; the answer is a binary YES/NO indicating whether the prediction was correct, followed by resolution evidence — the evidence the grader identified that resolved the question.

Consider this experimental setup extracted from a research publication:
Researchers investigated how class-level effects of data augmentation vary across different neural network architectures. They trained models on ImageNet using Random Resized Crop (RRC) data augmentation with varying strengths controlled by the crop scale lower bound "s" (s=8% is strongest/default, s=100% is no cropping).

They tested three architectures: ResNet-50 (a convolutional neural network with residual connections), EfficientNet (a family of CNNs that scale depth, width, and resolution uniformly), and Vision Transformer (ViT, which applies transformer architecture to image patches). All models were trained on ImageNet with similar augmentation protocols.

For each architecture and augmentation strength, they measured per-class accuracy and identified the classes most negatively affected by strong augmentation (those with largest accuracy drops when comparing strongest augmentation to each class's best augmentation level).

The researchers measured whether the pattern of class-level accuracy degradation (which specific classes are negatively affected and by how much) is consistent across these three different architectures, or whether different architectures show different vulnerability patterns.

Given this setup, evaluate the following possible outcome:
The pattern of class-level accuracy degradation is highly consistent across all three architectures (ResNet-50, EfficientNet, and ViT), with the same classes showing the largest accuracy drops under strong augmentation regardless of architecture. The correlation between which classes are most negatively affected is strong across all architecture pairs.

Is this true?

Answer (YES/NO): YES